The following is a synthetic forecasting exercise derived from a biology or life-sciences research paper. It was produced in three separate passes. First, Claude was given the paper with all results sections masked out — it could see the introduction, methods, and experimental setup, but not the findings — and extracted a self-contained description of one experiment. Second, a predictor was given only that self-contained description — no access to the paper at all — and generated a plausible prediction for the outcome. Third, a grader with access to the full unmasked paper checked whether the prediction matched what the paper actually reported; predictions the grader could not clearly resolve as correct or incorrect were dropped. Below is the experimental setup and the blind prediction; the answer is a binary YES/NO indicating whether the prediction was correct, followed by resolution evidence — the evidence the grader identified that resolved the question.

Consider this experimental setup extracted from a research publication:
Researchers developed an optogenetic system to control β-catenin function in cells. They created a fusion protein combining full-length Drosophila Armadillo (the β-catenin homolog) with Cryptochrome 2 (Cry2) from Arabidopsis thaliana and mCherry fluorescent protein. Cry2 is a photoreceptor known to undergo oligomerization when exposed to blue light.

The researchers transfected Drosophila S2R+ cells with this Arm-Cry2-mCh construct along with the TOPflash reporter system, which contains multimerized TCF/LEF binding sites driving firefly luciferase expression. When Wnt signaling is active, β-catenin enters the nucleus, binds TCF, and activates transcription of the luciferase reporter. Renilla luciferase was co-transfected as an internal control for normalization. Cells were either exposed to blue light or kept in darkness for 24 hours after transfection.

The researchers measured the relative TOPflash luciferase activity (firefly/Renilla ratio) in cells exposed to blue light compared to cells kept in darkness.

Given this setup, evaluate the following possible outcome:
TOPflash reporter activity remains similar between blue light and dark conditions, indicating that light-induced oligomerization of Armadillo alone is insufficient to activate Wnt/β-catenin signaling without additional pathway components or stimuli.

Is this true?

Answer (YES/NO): NO